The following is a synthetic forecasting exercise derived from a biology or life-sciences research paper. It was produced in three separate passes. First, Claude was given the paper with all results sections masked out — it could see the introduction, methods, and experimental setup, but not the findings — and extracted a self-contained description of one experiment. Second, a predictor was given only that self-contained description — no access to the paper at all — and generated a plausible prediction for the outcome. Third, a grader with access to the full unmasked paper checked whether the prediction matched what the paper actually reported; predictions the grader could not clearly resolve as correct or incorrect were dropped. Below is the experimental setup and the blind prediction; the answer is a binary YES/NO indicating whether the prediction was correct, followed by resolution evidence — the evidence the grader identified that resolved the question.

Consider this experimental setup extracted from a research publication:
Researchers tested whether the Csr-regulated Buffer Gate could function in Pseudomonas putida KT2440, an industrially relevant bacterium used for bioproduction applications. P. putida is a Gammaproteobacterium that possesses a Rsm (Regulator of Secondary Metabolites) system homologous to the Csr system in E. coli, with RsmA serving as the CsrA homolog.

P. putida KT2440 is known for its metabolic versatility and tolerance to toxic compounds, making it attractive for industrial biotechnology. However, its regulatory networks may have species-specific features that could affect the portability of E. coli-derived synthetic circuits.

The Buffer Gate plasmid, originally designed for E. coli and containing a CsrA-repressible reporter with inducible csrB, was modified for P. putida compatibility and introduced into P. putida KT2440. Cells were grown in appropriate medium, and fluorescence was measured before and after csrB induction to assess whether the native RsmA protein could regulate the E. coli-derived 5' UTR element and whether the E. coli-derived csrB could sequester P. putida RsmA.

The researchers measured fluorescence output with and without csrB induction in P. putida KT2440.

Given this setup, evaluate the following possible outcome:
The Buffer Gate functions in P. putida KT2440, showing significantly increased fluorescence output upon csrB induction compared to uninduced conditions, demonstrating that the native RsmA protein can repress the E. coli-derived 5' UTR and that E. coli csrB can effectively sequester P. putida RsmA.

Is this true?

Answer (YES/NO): NO